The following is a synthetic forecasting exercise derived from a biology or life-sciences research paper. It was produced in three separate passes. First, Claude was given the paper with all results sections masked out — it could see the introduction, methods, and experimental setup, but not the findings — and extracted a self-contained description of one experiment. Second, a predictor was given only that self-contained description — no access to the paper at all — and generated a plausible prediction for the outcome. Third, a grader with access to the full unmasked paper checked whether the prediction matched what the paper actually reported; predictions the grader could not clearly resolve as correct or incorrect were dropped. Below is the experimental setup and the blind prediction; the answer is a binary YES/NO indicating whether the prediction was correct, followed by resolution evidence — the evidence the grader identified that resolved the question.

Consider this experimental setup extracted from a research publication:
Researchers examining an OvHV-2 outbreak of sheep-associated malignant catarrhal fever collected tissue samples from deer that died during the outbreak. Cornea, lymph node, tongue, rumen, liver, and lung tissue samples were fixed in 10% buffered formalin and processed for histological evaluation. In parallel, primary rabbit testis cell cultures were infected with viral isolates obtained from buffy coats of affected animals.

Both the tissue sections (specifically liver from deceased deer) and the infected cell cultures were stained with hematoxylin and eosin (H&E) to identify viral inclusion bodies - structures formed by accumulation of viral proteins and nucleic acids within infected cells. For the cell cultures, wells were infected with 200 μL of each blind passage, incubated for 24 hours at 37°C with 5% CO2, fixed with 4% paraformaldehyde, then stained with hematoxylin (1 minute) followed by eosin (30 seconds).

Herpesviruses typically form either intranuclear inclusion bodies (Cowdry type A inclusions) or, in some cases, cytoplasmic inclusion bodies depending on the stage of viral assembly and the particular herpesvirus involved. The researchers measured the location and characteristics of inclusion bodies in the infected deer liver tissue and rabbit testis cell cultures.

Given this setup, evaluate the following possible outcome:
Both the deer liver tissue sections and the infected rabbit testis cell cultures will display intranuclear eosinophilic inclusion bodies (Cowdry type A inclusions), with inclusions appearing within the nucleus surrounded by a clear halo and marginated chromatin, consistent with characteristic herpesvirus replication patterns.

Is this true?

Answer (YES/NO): NO